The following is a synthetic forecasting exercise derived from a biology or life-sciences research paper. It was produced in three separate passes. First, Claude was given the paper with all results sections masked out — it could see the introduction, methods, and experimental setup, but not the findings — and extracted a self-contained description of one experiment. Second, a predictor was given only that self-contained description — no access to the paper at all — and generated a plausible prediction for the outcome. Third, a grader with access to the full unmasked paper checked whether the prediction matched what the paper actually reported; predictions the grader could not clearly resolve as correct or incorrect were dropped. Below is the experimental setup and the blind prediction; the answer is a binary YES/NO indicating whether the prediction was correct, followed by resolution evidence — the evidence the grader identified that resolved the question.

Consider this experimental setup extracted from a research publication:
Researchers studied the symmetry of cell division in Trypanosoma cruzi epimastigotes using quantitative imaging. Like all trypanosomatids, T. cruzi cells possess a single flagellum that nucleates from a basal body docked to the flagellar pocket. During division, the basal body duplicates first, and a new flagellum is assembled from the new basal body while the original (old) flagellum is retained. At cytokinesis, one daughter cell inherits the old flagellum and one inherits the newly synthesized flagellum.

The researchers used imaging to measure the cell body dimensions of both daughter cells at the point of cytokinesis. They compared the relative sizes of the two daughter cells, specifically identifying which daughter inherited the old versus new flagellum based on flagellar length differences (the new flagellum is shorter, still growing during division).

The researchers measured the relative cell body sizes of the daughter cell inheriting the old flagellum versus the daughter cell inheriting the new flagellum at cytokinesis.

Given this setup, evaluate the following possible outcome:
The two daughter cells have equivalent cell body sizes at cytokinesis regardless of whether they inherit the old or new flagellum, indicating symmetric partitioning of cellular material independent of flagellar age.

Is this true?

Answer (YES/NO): NO